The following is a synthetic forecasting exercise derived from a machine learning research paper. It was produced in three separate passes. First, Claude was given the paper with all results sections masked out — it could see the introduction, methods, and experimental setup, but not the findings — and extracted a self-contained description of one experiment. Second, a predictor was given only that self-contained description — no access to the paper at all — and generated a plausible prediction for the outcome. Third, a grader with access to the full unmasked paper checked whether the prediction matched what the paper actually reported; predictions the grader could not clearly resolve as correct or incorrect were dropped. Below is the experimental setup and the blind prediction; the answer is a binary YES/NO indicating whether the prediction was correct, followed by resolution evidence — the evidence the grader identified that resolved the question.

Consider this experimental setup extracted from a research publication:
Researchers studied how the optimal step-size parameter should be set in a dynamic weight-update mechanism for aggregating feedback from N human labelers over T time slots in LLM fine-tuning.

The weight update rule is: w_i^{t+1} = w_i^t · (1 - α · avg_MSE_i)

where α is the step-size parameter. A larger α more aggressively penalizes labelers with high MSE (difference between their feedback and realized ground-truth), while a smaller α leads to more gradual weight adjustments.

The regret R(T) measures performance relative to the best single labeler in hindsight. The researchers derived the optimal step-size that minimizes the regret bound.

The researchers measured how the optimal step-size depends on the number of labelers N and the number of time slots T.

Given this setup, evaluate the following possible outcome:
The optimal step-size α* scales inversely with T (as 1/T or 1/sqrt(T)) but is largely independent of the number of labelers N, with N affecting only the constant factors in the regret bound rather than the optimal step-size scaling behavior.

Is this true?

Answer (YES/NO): NO